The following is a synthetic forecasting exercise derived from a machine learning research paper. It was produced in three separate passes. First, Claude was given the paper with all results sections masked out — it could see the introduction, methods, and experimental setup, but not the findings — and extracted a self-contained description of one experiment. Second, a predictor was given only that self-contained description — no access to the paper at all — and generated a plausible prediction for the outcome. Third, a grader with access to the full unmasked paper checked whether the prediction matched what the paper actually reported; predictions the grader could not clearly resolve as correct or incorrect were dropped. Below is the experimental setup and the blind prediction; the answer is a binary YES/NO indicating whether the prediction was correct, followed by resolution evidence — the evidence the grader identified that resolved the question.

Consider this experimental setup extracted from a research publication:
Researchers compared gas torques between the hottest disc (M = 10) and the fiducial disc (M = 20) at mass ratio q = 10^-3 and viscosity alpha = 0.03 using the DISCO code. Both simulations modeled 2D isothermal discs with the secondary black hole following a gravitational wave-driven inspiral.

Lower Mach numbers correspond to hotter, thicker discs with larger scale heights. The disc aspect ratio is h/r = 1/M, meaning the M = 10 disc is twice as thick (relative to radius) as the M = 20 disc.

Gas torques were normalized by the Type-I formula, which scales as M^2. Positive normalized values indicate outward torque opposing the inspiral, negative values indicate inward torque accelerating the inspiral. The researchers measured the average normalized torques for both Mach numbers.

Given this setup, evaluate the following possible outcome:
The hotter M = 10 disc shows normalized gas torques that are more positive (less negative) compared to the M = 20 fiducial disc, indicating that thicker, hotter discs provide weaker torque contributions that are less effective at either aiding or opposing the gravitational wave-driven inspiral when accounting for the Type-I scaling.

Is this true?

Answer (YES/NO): NO